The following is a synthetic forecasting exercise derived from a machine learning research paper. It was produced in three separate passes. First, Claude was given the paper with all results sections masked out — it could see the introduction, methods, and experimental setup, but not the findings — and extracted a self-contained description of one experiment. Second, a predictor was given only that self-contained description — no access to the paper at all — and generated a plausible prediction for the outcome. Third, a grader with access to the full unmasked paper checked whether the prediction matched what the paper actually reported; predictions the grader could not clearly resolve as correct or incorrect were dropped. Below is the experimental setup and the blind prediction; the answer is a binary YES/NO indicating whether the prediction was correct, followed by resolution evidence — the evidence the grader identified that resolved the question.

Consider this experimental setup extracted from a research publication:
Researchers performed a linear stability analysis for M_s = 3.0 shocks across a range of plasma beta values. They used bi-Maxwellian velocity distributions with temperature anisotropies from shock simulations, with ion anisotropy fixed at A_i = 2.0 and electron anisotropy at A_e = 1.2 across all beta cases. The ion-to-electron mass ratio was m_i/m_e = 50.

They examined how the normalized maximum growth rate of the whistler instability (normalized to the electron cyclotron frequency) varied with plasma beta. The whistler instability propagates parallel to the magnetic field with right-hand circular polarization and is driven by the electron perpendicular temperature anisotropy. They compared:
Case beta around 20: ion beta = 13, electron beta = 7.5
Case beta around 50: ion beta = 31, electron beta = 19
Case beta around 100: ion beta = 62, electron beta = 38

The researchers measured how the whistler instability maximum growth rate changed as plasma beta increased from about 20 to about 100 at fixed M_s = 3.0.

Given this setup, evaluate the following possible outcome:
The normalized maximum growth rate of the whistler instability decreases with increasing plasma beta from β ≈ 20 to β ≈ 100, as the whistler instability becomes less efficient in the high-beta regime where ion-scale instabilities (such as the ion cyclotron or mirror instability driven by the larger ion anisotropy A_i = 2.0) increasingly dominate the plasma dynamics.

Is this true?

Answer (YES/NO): NO